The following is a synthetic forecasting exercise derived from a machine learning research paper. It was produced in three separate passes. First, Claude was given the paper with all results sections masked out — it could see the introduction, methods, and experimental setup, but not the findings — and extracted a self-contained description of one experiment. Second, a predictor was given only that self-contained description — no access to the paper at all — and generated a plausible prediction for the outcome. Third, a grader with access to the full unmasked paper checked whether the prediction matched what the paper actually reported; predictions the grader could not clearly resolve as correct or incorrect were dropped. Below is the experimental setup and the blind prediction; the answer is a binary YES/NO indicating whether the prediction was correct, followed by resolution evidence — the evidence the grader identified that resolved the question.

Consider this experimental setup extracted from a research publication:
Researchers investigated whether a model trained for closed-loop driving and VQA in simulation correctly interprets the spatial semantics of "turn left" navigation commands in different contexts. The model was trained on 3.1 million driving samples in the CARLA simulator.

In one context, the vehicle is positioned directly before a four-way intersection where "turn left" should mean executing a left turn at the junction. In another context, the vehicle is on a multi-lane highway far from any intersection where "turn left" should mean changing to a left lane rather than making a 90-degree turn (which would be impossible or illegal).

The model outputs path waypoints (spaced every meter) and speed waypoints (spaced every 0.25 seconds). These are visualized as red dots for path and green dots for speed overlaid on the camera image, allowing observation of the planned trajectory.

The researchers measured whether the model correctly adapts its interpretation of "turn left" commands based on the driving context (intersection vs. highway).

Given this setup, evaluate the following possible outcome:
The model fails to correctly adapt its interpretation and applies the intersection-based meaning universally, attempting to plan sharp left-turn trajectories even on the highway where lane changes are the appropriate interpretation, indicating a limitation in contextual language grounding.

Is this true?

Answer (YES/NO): NO